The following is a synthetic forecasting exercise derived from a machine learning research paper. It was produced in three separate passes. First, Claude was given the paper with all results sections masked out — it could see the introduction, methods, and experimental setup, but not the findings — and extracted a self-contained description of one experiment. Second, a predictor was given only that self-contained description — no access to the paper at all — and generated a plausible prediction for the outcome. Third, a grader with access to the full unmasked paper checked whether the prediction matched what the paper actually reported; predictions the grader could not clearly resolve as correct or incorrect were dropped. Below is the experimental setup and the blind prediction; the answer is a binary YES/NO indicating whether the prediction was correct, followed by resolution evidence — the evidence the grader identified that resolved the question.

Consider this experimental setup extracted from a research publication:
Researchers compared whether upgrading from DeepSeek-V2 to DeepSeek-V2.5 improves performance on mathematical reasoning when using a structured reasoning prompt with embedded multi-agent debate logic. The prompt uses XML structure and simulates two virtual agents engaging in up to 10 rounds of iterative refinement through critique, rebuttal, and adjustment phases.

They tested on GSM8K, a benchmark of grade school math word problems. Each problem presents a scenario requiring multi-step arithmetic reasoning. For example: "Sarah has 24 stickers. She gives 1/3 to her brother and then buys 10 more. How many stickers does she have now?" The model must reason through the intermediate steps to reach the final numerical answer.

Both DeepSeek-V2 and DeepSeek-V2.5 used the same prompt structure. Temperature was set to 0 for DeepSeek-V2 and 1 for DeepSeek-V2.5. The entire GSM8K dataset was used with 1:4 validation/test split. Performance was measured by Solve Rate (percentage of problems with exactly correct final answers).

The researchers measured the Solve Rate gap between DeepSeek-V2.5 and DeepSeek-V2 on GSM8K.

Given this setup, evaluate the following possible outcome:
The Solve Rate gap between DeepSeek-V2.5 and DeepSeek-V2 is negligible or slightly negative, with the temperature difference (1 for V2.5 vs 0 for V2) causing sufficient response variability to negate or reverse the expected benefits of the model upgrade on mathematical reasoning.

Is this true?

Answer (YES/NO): NO